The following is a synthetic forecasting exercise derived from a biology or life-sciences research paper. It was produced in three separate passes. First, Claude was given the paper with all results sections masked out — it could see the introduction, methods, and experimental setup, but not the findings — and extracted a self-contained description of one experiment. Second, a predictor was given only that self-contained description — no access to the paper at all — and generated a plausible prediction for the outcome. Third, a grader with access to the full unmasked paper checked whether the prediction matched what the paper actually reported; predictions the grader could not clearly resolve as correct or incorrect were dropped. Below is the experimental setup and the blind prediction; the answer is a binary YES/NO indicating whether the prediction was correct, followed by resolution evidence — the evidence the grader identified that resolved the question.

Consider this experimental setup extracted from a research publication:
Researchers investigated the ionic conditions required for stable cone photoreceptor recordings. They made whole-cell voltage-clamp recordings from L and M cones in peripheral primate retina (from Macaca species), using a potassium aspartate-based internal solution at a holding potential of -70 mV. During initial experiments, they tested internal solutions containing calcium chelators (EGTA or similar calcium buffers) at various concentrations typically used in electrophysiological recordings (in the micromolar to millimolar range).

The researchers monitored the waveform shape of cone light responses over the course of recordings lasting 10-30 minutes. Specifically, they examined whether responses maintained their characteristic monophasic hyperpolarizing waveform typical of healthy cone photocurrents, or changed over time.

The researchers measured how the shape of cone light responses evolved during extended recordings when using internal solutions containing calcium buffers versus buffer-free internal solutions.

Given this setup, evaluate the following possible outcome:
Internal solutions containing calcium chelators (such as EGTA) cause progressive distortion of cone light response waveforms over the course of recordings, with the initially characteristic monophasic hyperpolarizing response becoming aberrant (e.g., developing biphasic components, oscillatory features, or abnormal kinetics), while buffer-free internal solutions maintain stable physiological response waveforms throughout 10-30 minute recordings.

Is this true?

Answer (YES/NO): YES